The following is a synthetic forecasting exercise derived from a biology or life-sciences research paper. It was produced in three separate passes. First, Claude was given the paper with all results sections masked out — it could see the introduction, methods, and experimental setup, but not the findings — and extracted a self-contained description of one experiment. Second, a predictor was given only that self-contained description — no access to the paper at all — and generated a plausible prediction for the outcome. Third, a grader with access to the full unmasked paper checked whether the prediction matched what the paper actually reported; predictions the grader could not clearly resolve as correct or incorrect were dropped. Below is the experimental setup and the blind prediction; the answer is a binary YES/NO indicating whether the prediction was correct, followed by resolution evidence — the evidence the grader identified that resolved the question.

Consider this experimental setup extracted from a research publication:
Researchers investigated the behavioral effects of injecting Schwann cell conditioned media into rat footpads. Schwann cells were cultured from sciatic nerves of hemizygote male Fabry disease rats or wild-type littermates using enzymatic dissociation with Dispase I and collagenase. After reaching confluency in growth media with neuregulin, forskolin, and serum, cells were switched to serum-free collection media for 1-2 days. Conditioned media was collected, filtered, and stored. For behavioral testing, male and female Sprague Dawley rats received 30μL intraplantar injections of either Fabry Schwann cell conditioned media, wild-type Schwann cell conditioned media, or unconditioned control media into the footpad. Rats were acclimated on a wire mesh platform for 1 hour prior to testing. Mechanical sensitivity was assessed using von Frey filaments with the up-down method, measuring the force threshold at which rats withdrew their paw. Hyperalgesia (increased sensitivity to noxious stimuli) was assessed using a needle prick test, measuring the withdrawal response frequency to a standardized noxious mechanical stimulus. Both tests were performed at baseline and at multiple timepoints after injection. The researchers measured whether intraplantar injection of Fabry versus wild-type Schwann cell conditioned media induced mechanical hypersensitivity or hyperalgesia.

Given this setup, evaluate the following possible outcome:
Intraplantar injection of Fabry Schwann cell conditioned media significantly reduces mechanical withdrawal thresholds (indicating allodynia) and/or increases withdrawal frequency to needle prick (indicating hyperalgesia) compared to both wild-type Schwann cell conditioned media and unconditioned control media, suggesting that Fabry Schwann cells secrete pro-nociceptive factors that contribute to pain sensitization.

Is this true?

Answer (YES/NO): NO